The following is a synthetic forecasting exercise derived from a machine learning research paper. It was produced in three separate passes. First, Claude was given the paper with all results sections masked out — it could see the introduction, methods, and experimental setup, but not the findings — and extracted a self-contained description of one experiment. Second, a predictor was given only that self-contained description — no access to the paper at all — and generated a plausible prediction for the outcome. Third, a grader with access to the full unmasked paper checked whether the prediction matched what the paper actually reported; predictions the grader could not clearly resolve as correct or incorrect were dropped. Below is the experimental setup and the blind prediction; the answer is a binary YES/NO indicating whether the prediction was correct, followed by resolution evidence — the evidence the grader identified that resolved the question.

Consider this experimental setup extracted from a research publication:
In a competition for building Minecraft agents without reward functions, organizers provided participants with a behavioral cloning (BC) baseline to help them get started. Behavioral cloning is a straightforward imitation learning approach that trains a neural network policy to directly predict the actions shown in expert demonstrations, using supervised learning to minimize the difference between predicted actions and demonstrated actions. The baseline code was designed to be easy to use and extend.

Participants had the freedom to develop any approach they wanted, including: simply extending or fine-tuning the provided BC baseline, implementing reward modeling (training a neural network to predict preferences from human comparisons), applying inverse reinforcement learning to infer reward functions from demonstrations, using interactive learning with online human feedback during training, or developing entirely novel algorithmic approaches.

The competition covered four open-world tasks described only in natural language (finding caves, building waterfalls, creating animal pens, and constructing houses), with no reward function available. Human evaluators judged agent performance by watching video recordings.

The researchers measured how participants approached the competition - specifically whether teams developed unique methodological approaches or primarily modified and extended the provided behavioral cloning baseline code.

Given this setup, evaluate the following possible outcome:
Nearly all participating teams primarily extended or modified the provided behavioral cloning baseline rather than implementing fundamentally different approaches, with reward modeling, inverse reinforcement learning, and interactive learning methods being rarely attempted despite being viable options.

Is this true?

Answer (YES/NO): NO